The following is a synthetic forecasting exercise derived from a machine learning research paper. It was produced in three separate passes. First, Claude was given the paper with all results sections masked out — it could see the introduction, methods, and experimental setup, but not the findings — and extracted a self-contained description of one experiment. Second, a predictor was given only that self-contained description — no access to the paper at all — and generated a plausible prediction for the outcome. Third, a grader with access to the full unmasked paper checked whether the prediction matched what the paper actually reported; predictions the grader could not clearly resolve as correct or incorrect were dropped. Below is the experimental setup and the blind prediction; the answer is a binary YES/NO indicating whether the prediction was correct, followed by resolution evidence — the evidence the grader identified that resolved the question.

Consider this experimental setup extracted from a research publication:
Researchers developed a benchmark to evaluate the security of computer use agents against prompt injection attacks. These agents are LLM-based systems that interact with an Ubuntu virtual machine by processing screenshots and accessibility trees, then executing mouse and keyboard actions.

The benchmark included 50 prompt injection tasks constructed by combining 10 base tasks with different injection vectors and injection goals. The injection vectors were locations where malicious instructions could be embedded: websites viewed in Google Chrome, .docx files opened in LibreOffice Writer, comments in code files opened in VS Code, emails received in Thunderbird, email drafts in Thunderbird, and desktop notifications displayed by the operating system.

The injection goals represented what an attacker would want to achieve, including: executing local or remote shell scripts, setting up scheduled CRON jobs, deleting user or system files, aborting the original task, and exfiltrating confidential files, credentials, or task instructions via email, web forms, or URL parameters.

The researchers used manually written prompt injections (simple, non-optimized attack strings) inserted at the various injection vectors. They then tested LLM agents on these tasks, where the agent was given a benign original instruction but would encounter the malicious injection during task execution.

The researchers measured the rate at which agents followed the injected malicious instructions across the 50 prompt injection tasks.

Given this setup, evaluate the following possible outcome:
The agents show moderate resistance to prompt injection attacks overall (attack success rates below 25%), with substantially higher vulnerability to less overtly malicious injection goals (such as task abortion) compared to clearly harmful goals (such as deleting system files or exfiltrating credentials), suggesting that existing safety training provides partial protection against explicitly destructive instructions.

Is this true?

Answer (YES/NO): YES